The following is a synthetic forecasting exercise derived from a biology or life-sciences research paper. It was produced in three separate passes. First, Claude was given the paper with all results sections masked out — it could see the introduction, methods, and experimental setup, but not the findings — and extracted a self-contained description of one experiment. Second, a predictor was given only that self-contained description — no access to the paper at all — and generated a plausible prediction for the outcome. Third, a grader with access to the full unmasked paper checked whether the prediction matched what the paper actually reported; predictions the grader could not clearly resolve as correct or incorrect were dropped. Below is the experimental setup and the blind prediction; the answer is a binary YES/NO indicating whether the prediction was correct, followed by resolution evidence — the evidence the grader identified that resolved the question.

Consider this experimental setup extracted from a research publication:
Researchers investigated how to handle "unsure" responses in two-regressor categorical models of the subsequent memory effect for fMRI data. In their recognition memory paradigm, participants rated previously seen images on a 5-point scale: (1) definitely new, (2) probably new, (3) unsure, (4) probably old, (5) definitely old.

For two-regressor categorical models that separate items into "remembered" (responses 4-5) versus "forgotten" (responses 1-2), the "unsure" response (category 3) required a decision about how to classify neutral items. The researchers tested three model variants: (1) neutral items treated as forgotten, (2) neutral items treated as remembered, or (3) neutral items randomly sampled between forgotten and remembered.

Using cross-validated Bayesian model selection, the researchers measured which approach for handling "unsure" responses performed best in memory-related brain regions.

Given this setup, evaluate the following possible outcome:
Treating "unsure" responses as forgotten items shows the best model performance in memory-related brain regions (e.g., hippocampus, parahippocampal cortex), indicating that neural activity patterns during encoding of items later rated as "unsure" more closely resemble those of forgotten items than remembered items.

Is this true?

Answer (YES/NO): YES